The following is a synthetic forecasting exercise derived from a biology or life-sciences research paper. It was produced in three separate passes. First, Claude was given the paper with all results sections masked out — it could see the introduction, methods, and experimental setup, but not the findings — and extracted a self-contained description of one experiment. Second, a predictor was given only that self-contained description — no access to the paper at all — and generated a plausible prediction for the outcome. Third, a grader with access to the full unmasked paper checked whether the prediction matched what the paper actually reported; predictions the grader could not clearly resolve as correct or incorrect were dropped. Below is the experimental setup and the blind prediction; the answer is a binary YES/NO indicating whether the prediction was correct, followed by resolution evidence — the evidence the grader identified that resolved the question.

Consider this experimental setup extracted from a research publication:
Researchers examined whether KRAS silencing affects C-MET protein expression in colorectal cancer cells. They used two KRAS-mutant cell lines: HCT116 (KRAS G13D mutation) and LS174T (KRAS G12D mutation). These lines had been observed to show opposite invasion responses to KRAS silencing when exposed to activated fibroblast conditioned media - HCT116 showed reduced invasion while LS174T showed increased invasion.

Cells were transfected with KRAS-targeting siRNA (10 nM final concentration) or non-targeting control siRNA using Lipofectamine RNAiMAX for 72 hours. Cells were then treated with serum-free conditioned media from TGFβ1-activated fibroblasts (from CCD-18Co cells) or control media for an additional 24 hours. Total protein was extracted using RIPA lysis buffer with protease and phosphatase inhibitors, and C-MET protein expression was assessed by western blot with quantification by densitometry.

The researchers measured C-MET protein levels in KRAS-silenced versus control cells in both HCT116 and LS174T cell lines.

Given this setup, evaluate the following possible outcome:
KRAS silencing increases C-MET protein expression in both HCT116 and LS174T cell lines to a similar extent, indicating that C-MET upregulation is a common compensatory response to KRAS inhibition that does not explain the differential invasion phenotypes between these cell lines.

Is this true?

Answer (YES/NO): NO